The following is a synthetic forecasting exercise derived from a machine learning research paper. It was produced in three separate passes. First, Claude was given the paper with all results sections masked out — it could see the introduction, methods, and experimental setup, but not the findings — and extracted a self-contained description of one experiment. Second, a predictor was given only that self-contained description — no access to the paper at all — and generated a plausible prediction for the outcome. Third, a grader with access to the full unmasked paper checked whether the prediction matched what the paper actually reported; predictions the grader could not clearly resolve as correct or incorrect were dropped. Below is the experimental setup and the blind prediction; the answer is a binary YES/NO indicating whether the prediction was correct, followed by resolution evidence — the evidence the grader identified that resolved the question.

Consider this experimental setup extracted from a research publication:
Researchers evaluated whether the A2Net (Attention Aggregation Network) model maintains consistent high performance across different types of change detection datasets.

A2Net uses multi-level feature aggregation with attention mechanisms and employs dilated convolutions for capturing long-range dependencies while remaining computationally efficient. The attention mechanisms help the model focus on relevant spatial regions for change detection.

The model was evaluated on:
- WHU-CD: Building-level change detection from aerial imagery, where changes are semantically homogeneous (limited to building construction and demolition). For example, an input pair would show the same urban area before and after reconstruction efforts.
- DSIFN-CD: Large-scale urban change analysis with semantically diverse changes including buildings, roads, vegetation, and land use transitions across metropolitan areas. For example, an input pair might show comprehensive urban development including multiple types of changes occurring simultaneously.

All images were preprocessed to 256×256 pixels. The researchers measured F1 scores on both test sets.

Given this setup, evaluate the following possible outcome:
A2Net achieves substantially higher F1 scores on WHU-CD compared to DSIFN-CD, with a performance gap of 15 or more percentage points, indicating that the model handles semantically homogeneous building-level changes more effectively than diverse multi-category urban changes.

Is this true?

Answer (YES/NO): YES